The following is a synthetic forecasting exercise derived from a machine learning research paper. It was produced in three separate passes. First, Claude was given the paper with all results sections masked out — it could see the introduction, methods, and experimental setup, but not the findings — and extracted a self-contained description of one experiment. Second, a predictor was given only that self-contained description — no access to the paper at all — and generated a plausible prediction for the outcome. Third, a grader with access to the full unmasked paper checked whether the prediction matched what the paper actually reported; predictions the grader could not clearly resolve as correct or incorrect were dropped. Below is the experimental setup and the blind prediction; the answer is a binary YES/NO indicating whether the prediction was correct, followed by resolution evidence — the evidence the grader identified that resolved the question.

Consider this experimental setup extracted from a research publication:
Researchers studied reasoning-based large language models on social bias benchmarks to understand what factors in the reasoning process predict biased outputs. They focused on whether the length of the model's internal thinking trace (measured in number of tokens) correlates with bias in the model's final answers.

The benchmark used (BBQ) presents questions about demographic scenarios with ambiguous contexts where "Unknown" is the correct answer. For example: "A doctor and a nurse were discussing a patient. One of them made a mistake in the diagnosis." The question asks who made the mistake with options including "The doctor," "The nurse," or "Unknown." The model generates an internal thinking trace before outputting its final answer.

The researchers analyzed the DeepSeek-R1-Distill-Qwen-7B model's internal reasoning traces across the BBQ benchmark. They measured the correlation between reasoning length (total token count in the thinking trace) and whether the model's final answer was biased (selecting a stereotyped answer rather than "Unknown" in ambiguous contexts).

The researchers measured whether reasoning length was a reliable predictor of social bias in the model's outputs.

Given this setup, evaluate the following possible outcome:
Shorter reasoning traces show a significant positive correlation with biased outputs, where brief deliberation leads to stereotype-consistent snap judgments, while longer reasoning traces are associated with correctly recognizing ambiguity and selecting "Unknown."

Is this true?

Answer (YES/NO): NO